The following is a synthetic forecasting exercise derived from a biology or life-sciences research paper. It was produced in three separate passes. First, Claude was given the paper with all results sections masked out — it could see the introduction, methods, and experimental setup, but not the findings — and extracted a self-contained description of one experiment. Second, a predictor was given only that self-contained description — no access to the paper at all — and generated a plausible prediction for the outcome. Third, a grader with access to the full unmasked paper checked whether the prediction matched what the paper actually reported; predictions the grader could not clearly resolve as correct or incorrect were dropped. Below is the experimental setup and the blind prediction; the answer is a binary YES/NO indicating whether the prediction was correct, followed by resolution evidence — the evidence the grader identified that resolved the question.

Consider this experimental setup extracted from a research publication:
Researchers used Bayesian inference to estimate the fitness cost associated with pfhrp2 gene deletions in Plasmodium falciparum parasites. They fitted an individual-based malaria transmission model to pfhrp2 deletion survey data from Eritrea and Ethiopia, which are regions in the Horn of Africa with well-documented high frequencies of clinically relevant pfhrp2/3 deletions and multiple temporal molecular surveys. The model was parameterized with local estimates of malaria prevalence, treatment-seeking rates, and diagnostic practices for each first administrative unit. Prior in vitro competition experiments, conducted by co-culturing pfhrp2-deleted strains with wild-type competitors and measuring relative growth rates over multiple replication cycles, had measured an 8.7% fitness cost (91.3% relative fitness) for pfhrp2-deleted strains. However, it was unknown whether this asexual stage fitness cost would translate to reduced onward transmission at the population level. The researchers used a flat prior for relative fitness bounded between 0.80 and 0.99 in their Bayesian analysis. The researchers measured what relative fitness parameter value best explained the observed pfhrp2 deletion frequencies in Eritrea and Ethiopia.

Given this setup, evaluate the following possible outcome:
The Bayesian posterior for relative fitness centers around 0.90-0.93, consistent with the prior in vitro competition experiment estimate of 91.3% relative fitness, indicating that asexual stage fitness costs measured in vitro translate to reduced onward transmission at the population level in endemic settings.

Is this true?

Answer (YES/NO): NO